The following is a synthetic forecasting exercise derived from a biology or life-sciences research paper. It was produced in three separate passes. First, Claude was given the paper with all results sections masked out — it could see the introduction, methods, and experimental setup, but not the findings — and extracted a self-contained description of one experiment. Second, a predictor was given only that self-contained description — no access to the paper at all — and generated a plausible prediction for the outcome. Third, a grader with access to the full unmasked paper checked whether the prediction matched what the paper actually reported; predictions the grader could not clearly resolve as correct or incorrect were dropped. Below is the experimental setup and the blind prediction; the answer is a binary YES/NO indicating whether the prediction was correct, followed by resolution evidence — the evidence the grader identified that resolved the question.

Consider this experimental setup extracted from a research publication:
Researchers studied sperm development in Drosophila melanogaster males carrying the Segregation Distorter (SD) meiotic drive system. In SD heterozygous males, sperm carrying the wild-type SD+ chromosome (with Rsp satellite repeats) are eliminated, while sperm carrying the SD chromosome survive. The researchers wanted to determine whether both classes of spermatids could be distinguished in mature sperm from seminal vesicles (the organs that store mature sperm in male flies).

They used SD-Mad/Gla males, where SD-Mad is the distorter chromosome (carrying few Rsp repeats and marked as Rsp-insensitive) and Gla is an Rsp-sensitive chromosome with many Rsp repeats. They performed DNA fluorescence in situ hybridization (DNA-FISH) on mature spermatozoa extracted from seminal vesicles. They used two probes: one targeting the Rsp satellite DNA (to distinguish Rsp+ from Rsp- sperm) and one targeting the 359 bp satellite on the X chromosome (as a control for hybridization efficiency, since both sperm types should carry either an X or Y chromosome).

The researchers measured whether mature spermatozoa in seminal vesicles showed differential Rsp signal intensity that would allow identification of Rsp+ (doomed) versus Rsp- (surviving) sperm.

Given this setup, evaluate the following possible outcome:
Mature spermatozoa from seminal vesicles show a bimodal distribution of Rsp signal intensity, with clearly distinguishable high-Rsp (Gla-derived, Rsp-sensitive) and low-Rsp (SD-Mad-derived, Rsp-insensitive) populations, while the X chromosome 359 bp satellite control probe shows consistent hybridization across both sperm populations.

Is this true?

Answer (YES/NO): NO